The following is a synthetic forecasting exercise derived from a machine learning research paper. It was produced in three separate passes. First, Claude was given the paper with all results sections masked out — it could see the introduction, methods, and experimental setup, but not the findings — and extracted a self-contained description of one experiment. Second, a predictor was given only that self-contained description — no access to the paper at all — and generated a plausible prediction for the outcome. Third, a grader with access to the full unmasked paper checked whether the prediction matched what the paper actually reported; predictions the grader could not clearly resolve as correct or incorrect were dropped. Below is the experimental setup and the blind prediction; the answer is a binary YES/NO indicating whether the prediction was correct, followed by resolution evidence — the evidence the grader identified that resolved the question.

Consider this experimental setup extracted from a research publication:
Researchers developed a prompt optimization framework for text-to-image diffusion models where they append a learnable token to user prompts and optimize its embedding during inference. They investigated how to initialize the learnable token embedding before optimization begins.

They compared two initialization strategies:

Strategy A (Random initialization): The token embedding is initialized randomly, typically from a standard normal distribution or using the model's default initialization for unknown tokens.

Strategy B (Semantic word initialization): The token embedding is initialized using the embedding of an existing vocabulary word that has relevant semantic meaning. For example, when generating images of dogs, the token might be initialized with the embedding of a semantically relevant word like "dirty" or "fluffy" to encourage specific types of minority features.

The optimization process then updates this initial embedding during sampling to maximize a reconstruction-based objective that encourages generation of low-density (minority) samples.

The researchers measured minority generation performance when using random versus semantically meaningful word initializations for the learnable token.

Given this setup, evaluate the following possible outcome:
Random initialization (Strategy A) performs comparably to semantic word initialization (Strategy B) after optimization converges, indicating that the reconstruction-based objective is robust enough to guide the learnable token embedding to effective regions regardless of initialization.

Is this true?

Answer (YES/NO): NO